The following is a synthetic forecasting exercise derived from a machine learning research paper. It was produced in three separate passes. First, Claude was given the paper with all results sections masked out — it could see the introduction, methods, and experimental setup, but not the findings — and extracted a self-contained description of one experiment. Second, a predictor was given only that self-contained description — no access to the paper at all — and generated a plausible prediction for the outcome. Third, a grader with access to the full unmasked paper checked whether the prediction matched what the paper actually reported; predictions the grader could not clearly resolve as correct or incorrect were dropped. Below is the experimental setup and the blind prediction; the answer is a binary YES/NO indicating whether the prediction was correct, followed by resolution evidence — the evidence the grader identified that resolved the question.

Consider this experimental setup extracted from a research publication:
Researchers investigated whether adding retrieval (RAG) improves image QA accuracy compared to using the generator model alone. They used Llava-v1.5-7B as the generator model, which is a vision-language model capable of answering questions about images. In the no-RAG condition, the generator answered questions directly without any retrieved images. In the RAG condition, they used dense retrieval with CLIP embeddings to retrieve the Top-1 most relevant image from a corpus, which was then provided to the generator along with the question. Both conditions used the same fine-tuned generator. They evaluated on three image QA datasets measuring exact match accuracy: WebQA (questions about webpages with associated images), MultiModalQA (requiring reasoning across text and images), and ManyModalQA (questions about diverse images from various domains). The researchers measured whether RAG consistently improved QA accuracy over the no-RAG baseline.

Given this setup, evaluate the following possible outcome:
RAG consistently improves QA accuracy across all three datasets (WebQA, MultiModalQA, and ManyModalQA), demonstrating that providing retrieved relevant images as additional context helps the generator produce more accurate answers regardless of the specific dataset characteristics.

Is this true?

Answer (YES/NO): YES